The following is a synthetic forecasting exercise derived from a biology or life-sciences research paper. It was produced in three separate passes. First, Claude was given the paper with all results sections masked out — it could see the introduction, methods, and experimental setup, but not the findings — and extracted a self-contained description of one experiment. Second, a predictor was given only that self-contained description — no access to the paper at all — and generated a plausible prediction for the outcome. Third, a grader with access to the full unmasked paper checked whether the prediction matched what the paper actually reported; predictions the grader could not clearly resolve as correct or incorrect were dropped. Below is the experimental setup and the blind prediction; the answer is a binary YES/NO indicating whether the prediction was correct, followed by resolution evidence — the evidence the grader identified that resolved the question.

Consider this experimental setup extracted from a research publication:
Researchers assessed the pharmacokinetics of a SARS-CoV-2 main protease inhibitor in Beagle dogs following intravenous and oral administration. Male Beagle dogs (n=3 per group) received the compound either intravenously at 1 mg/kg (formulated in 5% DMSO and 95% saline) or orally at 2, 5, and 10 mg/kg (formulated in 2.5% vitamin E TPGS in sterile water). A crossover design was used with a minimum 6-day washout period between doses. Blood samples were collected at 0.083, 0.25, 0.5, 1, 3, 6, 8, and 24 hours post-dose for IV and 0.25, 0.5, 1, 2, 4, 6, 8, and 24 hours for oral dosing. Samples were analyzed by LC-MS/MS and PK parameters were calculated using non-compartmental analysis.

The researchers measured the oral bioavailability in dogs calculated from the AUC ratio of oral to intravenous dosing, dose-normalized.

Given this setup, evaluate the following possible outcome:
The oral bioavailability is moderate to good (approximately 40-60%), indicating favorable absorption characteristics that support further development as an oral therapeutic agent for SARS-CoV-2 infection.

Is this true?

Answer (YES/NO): NO